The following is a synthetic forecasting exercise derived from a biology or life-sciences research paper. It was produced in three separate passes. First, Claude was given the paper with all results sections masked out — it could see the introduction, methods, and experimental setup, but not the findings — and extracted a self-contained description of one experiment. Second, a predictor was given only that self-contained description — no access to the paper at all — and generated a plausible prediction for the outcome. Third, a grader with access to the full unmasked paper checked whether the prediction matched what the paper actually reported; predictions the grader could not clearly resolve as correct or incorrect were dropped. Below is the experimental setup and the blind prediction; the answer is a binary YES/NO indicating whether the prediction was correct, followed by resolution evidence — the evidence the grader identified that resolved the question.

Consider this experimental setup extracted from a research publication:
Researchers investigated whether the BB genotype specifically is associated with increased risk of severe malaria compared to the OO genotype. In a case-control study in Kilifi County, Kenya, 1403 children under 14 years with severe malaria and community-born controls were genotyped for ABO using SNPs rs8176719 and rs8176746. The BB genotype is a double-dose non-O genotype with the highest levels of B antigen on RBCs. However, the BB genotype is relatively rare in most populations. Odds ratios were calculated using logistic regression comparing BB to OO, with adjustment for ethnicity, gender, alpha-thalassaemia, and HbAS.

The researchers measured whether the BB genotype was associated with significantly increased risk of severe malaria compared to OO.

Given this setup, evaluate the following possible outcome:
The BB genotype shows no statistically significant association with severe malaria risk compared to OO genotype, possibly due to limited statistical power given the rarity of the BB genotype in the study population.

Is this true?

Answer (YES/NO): NO